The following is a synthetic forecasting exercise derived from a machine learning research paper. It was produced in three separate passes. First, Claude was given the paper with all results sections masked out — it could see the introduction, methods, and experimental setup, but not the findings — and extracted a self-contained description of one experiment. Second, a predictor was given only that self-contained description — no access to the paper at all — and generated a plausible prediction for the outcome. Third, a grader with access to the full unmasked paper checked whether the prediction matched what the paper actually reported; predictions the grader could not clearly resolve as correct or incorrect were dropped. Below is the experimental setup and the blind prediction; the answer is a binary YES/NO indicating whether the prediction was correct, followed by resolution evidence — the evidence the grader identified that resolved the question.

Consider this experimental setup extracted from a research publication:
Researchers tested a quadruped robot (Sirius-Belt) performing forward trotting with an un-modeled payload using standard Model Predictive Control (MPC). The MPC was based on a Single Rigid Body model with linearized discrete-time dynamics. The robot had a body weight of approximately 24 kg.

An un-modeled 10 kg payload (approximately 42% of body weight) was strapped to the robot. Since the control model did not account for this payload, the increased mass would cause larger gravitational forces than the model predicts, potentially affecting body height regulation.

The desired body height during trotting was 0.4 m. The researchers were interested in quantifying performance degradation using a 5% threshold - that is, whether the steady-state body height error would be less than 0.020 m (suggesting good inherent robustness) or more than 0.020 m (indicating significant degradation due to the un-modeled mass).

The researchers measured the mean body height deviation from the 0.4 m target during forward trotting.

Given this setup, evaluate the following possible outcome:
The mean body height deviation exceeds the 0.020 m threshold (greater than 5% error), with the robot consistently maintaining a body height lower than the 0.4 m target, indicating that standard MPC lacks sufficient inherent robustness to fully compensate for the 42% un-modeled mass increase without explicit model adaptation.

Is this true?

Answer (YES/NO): YES